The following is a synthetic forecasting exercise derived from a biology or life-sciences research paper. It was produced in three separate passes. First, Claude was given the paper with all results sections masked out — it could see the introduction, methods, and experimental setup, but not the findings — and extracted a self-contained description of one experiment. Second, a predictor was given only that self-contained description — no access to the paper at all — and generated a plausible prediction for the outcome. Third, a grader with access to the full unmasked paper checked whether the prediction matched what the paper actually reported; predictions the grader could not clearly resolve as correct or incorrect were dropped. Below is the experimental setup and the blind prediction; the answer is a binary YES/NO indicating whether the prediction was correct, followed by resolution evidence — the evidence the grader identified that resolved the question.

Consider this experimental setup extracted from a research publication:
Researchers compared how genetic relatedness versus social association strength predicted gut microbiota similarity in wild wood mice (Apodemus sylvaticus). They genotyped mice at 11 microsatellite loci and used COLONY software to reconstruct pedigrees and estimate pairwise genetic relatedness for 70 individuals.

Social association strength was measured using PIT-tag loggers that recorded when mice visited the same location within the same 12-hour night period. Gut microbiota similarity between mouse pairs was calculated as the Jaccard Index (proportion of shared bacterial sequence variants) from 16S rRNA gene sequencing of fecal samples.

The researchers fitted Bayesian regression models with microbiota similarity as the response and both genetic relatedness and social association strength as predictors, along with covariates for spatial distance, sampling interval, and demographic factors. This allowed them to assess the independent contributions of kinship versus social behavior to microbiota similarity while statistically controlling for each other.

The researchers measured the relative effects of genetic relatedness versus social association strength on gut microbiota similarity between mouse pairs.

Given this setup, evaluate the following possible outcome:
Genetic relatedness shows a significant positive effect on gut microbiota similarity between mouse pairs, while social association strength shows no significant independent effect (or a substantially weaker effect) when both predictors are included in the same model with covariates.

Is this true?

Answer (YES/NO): NO